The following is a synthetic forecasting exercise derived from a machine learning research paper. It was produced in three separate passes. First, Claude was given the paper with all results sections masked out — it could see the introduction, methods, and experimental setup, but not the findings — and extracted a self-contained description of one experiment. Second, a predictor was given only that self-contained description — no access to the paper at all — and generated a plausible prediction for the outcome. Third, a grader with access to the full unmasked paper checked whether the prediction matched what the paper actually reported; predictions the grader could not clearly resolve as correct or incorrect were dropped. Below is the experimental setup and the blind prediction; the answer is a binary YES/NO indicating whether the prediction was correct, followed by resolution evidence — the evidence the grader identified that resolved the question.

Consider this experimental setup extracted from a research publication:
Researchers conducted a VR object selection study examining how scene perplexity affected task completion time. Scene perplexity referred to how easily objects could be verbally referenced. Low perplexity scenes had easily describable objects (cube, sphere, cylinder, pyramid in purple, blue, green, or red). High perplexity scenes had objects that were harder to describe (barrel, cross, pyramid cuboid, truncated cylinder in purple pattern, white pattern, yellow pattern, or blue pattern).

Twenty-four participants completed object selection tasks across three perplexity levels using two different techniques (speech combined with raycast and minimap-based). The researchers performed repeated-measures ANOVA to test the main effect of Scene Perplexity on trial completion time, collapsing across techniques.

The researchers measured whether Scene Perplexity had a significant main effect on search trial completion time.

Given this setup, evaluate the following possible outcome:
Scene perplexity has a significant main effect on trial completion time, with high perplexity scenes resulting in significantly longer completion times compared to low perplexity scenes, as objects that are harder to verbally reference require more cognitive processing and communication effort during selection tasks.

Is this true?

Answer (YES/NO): YES